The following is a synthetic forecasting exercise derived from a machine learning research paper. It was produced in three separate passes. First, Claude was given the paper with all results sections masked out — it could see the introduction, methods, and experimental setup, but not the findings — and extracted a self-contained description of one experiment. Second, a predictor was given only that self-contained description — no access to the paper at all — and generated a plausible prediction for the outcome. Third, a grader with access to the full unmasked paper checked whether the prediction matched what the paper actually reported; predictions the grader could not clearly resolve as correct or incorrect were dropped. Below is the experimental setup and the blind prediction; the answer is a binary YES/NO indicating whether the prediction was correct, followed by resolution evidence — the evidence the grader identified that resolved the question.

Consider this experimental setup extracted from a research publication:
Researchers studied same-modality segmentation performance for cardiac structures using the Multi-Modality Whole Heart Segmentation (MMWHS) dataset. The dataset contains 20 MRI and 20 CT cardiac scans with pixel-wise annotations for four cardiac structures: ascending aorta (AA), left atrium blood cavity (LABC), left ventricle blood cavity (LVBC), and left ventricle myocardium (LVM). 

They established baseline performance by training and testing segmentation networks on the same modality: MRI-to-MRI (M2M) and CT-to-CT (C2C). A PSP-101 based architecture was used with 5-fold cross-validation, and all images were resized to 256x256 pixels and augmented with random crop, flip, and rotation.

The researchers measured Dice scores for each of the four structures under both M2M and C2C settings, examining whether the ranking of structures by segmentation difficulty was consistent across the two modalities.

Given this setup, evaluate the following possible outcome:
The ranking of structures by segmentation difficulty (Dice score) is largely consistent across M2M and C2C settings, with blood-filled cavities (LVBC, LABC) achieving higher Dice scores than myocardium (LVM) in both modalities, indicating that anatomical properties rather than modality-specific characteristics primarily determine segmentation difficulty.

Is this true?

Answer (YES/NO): NO